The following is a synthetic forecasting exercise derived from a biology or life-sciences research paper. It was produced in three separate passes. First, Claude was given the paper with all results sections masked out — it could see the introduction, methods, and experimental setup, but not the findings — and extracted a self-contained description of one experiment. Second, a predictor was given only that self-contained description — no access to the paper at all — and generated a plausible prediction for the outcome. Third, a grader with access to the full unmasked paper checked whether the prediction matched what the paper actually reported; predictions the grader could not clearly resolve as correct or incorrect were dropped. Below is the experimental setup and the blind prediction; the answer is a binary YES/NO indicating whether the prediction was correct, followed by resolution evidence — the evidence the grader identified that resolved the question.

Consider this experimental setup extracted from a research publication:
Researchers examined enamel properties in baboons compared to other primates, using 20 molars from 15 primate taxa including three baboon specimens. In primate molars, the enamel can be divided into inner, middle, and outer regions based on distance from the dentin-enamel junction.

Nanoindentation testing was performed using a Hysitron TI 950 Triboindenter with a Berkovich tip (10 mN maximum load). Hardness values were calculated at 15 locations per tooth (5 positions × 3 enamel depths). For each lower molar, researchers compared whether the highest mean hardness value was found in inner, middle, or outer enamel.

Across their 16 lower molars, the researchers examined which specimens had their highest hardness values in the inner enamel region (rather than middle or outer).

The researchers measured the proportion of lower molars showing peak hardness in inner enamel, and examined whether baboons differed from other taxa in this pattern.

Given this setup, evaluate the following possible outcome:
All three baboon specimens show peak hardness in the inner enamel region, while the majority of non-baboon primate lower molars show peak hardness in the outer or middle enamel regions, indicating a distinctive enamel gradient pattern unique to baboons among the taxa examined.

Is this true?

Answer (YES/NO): NO